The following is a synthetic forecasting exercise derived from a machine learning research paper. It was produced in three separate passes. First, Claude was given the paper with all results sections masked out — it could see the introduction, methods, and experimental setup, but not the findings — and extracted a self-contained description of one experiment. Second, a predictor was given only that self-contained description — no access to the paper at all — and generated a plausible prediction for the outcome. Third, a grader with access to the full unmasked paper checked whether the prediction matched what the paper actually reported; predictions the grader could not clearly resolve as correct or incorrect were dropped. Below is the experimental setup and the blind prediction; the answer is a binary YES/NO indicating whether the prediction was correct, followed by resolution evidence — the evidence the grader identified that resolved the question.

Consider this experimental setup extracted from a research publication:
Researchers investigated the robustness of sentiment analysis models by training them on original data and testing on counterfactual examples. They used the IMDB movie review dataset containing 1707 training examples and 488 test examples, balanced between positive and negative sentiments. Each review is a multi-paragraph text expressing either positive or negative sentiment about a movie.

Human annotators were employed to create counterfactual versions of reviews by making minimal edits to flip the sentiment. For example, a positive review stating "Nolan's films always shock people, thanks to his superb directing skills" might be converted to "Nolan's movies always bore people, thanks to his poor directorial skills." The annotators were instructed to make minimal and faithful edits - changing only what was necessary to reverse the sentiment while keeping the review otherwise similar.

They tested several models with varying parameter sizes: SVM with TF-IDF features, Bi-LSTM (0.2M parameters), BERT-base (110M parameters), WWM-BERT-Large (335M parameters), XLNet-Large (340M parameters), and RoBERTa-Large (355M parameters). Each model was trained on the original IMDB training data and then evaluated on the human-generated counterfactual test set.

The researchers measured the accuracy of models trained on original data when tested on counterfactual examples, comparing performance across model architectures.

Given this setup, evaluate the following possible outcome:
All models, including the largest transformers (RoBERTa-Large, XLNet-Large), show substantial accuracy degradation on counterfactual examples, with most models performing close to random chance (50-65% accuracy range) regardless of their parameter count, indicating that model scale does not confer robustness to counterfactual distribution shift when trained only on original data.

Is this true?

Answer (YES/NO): NO